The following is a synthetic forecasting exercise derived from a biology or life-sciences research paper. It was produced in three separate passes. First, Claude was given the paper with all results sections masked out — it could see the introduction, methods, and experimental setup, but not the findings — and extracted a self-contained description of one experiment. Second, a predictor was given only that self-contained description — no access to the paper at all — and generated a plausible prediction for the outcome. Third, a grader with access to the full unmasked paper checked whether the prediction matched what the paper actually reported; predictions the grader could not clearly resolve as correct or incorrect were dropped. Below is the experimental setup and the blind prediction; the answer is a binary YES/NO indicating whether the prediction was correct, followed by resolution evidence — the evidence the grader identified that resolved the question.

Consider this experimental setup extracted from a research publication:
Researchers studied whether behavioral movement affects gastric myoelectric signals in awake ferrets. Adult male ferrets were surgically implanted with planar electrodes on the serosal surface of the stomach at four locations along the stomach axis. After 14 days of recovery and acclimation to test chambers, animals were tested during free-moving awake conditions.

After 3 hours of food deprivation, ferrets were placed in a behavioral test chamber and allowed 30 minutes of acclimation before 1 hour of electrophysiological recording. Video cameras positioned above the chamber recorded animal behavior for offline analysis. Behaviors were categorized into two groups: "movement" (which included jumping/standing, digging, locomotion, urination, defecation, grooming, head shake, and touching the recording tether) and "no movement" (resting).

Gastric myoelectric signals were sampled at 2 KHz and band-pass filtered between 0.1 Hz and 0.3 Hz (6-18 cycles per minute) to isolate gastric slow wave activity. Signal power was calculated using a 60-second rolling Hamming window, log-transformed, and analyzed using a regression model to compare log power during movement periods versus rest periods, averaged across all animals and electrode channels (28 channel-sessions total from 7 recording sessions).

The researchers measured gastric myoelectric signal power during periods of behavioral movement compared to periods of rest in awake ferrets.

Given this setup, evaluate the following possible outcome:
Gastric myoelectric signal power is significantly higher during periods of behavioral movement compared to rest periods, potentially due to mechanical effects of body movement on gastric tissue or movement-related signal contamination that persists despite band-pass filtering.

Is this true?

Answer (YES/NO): YES